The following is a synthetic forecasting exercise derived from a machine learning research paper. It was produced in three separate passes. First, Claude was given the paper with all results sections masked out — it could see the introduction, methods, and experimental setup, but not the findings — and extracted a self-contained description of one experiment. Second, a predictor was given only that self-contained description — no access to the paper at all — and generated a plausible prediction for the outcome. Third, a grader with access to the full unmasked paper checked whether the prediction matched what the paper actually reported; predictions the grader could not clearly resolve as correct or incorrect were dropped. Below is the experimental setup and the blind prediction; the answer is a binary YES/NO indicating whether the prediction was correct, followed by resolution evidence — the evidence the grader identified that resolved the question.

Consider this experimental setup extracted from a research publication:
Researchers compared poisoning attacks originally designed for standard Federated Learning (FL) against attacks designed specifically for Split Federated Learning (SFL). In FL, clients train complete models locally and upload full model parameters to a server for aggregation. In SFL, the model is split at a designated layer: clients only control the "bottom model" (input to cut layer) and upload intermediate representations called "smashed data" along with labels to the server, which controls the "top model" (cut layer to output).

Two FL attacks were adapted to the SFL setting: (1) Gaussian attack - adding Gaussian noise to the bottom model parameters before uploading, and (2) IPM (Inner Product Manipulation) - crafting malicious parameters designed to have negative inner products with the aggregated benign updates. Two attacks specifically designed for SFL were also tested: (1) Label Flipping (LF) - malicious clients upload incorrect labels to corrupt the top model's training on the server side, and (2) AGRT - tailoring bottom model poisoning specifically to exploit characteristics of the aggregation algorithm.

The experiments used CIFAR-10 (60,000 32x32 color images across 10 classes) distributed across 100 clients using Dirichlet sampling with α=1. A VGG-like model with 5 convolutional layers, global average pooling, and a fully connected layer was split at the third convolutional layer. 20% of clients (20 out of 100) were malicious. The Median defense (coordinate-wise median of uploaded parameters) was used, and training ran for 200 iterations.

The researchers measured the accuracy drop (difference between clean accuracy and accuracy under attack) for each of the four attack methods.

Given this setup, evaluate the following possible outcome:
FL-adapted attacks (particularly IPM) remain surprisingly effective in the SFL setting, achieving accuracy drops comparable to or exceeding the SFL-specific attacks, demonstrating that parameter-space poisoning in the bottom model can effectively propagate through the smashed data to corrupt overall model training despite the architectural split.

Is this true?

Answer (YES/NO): NO